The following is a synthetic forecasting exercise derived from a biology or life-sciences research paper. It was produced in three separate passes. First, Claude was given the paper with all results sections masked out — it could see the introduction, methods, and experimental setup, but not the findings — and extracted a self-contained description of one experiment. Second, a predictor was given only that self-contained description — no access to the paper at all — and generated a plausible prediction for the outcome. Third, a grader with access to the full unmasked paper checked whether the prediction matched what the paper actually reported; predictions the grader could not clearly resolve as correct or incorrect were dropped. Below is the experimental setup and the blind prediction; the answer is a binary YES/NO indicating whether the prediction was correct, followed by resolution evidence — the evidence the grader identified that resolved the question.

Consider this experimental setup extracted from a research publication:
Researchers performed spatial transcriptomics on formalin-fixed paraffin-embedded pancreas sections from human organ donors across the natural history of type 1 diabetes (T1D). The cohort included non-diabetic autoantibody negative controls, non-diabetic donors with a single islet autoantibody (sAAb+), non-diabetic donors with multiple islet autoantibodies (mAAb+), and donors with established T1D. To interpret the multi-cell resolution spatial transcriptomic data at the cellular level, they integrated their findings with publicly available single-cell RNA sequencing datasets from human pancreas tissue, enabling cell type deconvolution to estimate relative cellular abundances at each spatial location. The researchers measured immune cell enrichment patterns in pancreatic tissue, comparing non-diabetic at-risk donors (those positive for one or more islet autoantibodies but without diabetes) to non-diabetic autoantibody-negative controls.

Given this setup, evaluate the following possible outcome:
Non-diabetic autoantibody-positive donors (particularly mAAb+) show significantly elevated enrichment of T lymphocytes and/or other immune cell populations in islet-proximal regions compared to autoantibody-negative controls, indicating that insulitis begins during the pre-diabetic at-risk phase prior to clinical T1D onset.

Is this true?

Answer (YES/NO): NO